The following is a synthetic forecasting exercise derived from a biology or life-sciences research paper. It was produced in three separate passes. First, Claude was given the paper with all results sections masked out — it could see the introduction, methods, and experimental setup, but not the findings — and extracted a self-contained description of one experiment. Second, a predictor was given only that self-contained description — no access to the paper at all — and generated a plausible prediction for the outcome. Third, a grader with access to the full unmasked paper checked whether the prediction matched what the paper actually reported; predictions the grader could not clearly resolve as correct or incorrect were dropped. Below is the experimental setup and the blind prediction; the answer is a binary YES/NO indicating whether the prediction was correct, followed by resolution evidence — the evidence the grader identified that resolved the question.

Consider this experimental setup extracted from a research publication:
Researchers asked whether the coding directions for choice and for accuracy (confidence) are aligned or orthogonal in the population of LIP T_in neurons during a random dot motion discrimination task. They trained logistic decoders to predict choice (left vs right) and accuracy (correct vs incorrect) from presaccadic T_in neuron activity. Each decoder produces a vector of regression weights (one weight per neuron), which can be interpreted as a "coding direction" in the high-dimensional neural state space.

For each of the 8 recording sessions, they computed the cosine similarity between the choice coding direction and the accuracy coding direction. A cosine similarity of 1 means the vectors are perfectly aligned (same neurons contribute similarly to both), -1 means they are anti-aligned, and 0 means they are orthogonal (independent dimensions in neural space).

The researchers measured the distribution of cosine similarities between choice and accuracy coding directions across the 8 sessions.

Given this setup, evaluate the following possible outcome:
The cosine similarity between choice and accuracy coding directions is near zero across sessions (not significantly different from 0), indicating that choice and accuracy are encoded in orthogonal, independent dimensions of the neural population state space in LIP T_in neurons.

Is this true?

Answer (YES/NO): NO